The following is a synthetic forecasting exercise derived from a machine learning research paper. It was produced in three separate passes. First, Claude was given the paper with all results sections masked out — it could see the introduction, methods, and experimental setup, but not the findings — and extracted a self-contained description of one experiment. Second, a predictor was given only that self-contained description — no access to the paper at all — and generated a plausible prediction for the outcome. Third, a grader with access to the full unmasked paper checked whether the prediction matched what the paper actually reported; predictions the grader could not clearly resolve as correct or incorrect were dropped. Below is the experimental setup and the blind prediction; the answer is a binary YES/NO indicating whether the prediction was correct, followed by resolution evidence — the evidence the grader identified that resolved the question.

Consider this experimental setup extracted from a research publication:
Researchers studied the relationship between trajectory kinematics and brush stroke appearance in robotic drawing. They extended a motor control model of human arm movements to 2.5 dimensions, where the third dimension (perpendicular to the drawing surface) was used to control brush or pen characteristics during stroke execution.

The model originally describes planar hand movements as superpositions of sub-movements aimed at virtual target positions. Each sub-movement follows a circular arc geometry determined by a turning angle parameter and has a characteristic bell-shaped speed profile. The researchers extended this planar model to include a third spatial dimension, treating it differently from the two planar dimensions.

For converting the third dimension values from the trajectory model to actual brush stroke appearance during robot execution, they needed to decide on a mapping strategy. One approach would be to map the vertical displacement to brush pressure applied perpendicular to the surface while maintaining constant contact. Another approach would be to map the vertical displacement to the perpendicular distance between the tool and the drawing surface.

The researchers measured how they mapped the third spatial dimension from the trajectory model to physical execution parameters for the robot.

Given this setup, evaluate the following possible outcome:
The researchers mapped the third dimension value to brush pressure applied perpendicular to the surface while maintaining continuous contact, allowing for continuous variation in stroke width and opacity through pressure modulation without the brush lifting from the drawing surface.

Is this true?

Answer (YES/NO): NO